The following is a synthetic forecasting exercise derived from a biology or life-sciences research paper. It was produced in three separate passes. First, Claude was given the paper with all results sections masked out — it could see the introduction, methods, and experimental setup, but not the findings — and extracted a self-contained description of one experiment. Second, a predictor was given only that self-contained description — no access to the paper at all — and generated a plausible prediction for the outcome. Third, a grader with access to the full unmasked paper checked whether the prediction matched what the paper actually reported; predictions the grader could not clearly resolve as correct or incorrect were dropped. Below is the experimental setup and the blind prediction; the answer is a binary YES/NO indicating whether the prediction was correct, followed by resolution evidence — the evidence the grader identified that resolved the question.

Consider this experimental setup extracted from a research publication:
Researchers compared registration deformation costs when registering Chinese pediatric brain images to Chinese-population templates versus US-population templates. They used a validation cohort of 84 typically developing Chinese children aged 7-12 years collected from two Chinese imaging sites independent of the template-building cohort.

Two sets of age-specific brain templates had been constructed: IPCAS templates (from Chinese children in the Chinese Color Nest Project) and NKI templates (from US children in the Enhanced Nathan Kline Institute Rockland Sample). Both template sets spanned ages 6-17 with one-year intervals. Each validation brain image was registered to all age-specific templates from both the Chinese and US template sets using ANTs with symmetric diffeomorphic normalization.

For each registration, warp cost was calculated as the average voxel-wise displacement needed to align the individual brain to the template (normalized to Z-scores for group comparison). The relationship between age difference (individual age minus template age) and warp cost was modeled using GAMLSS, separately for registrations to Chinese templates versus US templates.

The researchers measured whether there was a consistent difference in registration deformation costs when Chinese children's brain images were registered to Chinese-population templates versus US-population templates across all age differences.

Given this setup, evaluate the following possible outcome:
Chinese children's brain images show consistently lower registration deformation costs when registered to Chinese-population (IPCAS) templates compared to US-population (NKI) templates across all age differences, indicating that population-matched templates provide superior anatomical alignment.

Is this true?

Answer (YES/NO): YES